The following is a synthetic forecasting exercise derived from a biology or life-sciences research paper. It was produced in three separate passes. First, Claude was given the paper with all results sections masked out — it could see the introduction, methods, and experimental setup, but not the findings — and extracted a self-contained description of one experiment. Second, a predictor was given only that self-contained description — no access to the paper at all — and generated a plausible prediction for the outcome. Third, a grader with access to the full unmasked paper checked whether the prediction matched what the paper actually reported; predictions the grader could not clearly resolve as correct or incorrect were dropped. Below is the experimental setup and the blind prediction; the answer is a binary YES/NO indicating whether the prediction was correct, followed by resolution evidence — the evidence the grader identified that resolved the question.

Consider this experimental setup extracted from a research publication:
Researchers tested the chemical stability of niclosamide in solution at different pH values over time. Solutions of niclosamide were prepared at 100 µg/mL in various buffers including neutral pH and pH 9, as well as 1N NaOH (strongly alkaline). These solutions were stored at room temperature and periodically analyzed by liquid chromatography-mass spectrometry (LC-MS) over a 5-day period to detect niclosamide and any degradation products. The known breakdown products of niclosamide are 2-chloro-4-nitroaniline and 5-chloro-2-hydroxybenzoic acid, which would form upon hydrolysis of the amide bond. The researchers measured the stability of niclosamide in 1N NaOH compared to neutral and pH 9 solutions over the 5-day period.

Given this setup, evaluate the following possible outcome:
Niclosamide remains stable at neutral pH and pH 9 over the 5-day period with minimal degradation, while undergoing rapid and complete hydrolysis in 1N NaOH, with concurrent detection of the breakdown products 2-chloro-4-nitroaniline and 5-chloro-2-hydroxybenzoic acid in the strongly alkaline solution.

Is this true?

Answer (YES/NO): NO